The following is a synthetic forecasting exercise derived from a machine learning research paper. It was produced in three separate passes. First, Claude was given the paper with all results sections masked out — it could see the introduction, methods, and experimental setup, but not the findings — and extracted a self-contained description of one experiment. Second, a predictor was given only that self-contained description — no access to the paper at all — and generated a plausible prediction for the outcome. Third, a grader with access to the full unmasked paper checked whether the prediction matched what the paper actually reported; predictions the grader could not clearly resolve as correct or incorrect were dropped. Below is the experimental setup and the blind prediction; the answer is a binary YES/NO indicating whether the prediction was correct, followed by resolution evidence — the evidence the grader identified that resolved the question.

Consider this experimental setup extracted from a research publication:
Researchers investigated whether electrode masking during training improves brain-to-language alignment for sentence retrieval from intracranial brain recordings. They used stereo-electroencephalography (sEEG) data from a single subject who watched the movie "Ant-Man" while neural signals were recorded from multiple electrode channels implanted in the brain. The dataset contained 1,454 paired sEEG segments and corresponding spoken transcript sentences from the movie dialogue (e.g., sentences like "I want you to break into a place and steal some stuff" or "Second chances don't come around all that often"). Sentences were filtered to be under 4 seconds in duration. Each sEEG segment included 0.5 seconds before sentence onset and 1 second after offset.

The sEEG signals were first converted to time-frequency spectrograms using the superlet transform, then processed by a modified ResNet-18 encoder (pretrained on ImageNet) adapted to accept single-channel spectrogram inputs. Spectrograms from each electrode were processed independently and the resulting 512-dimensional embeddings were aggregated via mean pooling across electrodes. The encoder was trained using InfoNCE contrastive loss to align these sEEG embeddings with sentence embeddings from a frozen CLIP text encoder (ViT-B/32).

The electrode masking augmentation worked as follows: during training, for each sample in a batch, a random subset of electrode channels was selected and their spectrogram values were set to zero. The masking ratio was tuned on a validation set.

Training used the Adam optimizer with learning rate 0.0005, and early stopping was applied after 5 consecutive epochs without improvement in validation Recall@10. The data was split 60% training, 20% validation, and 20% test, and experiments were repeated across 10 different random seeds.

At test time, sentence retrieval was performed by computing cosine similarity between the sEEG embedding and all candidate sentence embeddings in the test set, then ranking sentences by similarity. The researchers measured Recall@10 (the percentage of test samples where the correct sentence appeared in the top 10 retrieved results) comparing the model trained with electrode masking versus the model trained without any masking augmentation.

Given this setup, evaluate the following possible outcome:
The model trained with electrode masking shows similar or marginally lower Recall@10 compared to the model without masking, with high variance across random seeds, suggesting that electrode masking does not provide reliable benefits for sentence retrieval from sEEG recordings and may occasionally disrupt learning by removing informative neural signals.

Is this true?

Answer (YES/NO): NO